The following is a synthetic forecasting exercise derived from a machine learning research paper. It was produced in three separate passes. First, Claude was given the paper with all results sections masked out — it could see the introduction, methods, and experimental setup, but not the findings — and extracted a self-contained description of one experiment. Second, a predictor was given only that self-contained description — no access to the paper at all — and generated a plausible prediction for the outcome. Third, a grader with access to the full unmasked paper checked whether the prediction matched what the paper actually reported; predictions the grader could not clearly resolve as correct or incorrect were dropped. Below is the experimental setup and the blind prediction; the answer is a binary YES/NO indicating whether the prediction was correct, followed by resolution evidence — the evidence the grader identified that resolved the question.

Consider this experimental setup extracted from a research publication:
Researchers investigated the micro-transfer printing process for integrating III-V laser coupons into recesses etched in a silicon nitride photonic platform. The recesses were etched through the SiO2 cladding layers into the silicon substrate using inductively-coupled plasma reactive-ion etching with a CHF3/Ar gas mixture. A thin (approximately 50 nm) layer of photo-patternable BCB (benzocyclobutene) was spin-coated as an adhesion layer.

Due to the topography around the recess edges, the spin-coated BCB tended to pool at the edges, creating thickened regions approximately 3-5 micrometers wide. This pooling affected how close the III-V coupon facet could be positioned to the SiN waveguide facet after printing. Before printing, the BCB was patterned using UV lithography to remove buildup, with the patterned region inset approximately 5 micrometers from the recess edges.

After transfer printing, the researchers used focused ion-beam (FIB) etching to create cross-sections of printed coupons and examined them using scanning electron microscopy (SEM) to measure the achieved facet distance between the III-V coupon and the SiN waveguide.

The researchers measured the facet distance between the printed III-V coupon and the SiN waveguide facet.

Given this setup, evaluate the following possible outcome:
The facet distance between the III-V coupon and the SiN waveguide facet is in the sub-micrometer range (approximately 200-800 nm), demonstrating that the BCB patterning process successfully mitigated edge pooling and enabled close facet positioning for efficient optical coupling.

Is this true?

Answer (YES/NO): YES